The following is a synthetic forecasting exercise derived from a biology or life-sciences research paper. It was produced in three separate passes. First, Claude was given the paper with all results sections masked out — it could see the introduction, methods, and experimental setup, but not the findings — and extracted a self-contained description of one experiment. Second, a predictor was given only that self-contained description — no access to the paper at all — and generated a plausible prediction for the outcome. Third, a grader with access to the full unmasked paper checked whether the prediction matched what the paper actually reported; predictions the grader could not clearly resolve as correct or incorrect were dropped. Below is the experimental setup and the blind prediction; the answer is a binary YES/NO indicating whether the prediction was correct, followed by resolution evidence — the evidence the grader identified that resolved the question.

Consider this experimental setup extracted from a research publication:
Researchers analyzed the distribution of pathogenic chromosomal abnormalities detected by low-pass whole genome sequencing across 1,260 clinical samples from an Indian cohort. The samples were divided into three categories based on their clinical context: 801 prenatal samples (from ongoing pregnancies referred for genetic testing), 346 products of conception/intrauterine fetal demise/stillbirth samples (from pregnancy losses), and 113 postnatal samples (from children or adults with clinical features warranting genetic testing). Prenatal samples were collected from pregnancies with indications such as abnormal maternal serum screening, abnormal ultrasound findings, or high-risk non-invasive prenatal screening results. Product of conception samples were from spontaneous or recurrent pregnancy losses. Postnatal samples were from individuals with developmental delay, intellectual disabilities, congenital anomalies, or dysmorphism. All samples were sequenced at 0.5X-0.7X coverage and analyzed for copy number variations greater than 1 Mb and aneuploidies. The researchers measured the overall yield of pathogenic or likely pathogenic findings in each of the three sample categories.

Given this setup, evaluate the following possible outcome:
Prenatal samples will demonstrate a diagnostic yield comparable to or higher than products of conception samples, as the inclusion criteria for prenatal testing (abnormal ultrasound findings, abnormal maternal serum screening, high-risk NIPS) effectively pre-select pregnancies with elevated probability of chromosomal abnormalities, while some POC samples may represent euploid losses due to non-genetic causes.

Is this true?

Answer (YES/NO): NO